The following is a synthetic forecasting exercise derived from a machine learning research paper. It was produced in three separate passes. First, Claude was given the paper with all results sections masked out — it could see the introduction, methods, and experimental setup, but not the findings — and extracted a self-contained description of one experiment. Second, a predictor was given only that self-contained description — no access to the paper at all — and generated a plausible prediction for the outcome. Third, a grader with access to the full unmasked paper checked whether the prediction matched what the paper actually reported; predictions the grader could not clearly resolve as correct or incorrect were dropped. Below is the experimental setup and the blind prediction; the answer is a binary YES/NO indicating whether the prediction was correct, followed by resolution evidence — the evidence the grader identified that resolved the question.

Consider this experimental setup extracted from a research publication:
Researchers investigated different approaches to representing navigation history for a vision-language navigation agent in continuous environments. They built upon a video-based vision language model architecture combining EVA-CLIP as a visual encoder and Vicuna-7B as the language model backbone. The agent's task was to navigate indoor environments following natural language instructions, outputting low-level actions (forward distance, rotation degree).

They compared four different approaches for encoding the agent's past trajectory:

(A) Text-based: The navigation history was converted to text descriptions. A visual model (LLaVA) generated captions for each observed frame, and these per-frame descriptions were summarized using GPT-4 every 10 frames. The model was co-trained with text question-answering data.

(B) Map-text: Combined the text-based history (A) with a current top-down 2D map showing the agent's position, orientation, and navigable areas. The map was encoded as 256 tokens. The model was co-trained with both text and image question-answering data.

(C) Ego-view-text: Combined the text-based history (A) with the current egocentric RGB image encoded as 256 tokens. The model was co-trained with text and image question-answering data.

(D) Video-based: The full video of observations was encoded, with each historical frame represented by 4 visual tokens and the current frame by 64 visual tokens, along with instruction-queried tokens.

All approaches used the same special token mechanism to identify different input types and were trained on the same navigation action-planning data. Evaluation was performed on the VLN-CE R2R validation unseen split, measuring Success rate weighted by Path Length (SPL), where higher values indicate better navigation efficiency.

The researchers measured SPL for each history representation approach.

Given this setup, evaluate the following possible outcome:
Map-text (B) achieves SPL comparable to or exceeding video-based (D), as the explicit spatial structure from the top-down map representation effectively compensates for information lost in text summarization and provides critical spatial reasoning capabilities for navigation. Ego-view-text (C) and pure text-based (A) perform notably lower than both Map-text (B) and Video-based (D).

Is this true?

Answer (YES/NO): NO